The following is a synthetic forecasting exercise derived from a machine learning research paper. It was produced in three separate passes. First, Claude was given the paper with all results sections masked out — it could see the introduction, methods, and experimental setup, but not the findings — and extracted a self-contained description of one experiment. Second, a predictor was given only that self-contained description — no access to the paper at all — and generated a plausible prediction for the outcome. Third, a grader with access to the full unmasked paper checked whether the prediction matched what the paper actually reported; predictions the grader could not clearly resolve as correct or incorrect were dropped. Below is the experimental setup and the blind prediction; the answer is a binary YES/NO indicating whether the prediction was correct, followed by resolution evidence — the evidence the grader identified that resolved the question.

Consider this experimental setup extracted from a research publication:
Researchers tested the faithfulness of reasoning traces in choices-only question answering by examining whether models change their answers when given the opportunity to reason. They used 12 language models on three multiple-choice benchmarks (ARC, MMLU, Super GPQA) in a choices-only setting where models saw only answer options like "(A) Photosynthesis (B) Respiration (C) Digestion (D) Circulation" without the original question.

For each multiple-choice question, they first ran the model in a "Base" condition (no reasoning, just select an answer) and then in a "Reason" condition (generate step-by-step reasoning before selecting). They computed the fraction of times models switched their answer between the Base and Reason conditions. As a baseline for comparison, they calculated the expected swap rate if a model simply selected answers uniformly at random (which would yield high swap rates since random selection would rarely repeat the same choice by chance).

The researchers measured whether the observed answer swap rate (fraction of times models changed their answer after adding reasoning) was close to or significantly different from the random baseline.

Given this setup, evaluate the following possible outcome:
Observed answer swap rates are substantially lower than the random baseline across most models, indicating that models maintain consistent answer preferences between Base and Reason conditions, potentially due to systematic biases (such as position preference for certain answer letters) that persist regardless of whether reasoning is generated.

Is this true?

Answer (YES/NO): NO